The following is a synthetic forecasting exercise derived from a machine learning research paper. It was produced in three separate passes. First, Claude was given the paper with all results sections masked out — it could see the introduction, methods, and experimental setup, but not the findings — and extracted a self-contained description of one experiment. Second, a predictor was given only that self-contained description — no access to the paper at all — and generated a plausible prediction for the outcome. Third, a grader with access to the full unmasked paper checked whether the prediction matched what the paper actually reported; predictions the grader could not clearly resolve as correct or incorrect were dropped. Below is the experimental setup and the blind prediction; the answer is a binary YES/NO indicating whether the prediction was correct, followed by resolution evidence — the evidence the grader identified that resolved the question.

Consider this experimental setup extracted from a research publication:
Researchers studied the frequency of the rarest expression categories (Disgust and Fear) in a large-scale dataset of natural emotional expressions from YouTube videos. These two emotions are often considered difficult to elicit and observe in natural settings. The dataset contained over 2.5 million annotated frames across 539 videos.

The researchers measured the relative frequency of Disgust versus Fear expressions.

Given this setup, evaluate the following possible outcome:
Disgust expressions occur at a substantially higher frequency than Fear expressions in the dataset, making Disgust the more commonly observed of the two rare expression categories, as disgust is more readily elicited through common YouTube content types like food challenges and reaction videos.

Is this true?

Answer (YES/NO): YES